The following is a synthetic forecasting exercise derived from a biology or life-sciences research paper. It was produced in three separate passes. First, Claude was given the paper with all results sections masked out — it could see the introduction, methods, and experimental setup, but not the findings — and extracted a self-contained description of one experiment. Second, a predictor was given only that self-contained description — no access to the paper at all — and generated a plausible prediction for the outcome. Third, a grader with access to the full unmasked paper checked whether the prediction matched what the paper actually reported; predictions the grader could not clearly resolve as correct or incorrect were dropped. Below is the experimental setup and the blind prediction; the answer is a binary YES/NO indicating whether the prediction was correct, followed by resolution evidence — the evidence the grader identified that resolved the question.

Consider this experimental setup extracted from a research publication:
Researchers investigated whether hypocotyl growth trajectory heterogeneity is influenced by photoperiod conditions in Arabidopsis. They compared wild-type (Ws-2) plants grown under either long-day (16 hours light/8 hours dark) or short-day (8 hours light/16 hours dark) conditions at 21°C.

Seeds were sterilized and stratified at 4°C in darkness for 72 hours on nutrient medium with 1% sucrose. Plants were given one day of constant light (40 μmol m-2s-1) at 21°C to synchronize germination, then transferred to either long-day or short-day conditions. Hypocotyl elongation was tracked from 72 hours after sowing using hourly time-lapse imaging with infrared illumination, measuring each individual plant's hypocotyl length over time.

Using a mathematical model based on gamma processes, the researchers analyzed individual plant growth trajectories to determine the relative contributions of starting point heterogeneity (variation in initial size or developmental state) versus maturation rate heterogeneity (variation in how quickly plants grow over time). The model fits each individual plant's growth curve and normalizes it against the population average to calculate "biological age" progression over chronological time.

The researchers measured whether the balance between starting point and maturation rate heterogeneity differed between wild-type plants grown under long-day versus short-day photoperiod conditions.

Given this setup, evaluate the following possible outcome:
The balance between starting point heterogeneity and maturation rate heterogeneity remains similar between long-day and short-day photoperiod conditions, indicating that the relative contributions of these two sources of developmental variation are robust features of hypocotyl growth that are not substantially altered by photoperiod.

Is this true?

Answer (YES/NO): YES